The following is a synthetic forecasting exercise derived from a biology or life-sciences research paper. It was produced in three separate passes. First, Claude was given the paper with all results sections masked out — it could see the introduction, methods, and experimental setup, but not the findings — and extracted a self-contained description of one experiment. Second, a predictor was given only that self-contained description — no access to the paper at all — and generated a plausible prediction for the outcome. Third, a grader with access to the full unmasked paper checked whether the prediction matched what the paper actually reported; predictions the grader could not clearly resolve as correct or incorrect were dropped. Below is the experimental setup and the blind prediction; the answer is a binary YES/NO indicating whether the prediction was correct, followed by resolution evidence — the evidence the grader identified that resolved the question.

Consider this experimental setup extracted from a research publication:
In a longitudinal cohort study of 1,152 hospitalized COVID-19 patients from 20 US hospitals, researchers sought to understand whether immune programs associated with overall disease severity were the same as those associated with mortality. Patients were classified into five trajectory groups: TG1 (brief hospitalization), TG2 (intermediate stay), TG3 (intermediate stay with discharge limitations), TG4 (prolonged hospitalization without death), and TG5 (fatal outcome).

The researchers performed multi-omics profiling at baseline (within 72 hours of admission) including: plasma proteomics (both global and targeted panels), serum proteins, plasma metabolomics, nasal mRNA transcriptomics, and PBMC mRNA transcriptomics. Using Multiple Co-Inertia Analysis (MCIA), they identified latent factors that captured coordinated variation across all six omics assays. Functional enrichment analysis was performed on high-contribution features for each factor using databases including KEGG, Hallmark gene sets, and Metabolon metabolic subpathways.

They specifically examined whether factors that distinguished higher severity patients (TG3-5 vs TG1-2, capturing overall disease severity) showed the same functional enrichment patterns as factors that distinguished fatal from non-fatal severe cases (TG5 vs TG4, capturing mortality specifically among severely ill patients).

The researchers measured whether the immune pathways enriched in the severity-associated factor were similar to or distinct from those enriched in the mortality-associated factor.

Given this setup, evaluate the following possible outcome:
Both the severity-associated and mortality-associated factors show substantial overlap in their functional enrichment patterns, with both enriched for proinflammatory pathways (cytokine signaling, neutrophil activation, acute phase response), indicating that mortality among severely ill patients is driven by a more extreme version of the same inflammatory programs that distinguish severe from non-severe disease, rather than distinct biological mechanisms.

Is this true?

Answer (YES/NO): NO